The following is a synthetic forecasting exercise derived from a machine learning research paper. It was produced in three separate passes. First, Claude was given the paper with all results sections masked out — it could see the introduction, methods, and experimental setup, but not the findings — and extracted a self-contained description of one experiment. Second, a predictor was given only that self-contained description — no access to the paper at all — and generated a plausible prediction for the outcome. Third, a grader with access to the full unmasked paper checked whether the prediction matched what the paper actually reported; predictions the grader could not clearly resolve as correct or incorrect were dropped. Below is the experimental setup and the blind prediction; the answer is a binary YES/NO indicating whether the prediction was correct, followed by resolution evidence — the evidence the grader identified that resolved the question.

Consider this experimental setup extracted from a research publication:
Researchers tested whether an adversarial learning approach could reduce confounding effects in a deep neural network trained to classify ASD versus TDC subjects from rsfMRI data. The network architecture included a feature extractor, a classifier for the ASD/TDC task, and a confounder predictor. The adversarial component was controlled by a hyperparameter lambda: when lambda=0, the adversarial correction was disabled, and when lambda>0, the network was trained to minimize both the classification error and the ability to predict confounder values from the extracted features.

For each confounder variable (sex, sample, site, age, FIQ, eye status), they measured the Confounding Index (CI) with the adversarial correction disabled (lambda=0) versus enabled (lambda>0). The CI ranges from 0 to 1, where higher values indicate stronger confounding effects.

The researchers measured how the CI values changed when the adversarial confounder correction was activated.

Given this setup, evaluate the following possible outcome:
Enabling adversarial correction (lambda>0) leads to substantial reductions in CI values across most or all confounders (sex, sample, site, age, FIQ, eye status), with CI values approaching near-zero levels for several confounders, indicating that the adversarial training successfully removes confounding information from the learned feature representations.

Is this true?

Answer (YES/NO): YES